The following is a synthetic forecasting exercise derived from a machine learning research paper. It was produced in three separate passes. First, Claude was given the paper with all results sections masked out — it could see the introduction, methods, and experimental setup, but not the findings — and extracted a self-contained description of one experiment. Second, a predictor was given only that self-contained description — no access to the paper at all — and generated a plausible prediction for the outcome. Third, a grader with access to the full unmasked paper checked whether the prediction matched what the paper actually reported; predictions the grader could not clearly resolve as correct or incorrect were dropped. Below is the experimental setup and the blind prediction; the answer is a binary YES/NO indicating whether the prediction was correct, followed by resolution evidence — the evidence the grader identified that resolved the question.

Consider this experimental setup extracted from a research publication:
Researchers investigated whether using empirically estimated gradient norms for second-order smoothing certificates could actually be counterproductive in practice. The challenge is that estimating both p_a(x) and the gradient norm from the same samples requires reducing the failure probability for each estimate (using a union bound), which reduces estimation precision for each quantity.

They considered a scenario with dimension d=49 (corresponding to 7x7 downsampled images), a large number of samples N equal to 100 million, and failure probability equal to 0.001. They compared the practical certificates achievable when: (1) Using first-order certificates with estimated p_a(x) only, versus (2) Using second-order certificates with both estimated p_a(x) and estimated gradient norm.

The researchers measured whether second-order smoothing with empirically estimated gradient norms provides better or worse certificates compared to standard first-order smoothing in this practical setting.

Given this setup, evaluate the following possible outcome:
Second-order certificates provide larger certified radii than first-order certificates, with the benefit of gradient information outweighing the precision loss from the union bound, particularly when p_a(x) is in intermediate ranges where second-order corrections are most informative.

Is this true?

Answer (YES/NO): NO